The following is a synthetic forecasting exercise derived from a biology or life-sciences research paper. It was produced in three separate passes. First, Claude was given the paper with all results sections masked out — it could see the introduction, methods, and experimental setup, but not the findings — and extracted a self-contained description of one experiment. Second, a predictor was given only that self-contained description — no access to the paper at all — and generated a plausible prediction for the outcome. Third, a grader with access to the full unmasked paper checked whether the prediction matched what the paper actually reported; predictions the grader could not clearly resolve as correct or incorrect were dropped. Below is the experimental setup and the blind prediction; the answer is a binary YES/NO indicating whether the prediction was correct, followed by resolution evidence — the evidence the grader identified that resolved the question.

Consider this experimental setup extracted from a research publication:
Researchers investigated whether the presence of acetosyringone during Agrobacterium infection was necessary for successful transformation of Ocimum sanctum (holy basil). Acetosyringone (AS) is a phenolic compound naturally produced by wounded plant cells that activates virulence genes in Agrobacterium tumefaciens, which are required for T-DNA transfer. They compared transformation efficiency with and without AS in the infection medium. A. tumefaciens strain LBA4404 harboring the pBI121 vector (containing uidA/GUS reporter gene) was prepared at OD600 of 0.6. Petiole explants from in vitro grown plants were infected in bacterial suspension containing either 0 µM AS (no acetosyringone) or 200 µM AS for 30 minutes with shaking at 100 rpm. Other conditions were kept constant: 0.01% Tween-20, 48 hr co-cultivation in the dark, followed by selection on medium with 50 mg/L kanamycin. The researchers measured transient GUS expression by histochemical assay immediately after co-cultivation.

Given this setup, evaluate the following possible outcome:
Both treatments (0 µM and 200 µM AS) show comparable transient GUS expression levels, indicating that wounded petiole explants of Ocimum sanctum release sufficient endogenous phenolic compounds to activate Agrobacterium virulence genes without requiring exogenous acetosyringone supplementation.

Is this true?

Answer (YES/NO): NO